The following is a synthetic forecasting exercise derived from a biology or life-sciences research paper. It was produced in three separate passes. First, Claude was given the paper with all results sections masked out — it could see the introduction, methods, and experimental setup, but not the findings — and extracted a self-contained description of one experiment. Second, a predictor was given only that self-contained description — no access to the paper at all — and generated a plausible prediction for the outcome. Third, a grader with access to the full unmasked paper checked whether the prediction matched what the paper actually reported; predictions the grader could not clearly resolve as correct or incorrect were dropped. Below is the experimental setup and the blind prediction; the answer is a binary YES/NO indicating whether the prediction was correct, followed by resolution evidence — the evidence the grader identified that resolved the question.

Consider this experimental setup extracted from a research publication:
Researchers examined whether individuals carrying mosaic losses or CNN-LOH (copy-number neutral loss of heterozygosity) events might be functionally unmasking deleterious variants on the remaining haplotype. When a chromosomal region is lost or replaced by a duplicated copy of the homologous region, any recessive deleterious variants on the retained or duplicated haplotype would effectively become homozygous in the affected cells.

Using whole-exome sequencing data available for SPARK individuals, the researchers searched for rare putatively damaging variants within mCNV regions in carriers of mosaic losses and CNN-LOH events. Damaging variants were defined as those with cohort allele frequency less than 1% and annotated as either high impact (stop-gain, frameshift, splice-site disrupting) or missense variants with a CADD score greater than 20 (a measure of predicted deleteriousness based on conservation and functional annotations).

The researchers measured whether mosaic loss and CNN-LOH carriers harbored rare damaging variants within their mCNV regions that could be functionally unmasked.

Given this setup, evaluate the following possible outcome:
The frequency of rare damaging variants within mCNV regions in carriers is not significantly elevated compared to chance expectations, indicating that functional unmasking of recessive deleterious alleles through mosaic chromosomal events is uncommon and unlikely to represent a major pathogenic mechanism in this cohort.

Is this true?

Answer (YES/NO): NO